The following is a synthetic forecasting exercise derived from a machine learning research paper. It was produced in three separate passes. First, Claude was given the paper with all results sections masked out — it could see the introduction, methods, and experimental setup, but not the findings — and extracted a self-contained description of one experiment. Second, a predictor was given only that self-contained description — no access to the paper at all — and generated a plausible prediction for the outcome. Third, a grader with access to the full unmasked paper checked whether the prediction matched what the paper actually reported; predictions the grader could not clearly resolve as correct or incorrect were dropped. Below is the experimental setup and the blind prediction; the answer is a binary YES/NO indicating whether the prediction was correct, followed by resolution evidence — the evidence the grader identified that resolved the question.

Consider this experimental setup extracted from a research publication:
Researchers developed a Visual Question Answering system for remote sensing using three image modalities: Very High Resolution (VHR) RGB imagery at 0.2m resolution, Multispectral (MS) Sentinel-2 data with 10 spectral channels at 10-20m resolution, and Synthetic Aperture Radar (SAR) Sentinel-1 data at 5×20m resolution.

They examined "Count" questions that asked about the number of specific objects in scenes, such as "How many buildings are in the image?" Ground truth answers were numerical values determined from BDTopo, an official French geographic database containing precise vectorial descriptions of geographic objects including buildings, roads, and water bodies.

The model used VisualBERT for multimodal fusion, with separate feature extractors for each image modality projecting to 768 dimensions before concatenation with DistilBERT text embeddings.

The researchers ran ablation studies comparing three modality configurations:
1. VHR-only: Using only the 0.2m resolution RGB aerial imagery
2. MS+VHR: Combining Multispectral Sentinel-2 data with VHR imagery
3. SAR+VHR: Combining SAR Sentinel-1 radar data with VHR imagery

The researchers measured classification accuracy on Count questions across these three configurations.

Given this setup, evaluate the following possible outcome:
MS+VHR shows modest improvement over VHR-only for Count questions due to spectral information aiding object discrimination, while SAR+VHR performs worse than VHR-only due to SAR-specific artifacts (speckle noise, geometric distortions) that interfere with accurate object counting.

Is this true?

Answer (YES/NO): NO